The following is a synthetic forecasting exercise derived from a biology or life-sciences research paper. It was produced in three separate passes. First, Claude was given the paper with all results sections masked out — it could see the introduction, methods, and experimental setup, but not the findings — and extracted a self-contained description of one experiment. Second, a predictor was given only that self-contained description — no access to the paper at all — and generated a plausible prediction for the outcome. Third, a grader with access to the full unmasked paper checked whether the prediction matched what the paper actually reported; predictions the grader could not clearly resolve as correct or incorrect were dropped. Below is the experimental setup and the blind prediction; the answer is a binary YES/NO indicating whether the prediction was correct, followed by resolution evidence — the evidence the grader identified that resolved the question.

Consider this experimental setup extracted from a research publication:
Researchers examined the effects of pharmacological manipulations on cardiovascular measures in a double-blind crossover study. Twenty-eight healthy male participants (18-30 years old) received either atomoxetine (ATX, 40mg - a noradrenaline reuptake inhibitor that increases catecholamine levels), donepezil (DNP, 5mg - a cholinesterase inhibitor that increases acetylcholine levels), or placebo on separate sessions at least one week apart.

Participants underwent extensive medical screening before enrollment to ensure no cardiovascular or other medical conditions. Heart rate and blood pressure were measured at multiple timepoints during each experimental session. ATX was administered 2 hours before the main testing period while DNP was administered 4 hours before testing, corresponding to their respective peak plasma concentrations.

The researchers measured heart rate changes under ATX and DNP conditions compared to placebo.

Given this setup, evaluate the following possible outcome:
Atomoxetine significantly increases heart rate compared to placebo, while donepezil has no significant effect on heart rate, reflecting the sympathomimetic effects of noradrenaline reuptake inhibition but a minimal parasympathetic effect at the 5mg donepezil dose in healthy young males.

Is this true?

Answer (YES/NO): YES